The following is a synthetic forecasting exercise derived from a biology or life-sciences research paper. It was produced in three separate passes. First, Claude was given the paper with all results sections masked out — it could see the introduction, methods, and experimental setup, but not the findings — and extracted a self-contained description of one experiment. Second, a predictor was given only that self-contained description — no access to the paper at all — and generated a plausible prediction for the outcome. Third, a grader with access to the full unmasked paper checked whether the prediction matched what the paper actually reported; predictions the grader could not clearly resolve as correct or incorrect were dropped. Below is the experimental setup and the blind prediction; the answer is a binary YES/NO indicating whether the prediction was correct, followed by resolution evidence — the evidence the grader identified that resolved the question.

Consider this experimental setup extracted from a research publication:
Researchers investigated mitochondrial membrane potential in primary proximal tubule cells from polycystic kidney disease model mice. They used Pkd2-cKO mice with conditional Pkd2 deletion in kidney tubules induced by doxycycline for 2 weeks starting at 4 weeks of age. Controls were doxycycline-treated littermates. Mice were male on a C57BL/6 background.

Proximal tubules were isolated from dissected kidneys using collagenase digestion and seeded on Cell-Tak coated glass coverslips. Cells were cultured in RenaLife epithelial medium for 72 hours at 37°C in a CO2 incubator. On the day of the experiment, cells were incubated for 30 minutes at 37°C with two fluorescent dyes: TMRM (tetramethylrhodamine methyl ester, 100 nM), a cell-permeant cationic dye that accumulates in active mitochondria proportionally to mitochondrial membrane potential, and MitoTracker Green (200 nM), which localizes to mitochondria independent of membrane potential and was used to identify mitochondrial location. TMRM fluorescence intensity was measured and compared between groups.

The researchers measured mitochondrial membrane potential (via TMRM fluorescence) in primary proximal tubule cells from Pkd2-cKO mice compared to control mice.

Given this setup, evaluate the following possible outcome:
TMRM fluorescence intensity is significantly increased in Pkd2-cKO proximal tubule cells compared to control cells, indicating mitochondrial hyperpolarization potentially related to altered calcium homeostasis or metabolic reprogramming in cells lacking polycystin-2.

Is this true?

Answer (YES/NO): YES